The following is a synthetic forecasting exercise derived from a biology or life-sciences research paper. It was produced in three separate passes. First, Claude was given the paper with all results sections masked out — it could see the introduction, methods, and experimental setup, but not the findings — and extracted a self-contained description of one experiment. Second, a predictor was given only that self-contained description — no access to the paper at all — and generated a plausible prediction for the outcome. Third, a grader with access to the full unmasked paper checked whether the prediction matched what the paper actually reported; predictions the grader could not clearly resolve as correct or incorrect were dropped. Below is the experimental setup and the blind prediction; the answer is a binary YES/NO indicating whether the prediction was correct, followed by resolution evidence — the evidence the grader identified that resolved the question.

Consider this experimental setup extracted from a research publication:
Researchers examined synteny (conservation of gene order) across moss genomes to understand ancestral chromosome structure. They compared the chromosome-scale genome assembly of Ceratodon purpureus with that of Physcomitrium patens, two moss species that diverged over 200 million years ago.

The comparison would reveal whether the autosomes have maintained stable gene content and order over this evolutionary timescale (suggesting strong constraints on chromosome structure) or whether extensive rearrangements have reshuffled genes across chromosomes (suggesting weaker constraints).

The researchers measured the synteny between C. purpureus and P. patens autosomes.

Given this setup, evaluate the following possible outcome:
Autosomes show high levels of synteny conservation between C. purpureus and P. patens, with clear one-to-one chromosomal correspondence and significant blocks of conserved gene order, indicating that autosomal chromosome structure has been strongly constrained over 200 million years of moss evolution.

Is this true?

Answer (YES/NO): YES